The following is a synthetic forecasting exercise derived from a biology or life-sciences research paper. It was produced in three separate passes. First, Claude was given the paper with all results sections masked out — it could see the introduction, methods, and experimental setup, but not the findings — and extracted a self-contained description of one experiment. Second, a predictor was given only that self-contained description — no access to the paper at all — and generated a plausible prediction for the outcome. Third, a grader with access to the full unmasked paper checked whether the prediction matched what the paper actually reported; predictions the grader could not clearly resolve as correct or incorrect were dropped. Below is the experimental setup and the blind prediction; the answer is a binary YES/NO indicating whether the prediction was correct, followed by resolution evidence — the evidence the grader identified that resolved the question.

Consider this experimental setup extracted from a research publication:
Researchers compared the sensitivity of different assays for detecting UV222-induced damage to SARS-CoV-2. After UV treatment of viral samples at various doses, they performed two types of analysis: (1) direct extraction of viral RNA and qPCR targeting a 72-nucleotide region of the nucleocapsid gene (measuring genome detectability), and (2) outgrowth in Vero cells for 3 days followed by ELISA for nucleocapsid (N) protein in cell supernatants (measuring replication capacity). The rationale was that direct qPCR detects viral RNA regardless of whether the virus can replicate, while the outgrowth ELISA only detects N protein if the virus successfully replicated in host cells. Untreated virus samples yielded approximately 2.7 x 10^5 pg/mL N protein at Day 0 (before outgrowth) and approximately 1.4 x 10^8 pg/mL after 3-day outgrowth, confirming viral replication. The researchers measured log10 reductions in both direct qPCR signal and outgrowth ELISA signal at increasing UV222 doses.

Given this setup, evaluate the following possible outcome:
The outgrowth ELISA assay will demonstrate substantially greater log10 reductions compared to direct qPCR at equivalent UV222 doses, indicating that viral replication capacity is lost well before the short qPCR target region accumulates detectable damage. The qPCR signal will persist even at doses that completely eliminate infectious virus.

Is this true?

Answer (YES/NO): YES